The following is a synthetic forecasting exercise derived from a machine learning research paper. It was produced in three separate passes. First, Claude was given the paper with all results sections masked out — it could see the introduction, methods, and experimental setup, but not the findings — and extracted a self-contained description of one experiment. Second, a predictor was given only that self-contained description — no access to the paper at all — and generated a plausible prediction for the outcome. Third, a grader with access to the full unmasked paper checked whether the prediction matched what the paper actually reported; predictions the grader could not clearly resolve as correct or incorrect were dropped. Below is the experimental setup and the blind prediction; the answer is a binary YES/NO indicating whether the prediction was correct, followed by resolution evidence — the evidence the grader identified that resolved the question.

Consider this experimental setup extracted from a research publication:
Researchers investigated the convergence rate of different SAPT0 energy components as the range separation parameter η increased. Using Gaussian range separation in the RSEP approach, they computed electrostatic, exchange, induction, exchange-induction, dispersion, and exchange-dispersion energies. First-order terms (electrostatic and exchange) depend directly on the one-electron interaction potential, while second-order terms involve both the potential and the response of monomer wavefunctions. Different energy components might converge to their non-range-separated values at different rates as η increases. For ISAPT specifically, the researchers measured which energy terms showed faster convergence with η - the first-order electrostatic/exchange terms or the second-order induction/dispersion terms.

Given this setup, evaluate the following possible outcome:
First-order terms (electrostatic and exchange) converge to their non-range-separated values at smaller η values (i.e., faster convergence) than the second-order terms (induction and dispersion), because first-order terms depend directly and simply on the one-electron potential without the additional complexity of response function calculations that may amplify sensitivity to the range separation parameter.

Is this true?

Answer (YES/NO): NO